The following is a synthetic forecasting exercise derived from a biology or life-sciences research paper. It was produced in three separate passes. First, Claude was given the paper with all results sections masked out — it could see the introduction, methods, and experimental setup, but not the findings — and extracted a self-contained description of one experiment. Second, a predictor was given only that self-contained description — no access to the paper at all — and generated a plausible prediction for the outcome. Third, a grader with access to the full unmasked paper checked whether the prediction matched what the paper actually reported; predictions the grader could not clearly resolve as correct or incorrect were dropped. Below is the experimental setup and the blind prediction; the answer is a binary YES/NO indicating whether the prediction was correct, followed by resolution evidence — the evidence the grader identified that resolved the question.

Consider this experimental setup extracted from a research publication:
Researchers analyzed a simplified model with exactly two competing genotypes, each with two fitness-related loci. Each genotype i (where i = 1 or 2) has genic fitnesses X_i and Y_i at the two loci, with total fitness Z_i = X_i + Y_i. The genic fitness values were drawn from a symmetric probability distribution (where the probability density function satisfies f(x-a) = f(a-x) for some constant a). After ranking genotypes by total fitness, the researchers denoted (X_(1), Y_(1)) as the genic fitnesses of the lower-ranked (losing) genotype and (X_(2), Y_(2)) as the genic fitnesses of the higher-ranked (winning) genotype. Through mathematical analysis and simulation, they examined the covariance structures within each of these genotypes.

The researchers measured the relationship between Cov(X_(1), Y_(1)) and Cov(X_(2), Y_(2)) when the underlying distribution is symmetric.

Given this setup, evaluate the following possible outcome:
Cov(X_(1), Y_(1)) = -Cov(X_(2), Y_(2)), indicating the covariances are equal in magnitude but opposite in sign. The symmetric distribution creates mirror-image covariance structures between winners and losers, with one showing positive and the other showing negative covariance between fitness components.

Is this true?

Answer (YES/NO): NO